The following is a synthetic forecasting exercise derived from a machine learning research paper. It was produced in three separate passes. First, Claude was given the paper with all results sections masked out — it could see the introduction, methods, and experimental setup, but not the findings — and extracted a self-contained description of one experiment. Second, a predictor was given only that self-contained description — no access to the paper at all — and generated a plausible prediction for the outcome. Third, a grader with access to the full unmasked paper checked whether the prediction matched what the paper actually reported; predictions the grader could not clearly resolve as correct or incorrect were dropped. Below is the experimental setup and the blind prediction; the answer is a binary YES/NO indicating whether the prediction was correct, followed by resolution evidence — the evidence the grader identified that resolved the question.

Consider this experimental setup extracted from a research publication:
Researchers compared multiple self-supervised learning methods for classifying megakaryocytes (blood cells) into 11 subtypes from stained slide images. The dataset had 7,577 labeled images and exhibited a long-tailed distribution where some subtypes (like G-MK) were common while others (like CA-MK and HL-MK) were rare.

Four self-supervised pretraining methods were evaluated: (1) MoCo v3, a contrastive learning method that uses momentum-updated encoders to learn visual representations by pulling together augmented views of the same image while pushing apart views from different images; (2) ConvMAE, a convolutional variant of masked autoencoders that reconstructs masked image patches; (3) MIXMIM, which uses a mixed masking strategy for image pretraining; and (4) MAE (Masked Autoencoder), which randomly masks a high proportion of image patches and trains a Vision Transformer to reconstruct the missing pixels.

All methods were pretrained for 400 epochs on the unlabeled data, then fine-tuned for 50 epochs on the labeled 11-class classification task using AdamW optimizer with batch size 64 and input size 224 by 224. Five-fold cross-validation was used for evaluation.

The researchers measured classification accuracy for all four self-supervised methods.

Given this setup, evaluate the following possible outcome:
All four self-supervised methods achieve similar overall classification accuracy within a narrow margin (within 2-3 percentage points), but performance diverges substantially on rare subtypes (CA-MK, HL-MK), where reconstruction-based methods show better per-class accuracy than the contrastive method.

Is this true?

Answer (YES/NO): NO